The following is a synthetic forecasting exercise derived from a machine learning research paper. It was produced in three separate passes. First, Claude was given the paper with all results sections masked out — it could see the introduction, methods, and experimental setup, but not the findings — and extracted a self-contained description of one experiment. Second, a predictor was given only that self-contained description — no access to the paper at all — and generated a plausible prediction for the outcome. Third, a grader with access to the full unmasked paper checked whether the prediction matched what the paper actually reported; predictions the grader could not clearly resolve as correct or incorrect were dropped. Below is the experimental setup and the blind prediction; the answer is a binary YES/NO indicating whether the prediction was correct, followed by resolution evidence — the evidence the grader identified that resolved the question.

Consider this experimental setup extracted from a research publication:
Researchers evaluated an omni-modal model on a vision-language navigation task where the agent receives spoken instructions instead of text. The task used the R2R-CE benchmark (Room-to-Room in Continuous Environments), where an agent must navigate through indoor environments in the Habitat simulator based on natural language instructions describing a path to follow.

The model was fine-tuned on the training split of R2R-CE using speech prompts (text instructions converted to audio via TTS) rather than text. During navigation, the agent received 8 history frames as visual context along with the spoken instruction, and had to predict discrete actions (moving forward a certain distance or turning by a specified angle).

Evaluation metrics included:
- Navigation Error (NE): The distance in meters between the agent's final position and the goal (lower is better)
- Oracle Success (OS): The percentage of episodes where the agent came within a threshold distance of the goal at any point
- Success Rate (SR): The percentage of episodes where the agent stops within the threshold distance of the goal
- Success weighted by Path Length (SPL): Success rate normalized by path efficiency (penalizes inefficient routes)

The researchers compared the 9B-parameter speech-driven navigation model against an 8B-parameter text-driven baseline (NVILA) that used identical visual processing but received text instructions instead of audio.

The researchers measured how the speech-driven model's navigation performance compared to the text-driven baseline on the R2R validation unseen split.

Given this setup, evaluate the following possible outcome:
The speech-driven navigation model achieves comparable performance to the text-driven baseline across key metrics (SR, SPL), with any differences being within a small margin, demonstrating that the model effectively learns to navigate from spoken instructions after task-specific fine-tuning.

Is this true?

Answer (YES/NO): YES